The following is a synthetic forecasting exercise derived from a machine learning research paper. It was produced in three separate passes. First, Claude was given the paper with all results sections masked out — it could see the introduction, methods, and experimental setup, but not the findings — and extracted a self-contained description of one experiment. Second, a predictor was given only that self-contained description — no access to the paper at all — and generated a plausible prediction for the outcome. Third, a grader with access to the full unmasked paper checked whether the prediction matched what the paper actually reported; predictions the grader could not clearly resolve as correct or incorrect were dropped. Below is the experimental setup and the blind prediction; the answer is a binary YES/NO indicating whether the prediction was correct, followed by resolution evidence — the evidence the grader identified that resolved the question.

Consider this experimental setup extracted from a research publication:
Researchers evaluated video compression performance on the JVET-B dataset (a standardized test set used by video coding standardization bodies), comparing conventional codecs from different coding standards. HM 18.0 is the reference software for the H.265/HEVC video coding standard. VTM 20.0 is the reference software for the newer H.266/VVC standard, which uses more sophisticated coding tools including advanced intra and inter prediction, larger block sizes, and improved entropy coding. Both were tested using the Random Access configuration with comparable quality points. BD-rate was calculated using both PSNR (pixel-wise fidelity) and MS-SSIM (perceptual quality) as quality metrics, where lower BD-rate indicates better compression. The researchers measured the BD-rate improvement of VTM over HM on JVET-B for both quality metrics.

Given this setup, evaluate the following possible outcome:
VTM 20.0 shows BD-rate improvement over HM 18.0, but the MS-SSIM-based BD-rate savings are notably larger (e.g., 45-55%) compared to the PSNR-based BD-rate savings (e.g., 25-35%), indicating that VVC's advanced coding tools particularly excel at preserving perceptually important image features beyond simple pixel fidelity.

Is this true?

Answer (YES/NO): NO